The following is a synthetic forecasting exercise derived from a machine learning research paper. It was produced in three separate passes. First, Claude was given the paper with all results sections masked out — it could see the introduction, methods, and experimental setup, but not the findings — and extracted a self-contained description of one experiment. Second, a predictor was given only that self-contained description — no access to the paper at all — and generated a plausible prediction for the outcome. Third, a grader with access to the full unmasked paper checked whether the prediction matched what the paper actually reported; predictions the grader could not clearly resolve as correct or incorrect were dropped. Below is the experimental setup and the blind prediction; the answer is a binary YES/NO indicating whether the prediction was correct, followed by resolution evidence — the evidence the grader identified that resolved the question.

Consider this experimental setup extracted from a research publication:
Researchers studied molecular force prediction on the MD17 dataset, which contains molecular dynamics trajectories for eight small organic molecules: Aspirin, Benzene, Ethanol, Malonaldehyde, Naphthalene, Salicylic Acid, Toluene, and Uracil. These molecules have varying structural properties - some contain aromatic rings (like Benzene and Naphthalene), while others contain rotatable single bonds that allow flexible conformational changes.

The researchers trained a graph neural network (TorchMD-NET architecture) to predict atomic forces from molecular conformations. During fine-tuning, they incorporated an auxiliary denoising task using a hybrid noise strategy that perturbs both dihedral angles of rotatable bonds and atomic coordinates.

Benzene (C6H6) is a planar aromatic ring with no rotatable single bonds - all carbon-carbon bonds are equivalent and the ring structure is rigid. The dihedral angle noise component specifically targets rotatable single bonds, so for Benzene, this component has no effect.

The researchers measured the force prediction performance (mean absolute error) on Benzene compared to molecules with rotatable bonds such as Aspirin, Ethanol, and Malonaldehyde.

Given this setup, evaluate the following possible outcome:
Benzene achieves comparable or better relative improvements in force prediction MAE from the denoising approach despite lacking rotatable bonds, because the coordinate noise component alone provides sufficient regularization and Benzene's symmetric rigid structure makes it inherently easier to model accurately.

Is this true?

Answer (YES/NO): NO